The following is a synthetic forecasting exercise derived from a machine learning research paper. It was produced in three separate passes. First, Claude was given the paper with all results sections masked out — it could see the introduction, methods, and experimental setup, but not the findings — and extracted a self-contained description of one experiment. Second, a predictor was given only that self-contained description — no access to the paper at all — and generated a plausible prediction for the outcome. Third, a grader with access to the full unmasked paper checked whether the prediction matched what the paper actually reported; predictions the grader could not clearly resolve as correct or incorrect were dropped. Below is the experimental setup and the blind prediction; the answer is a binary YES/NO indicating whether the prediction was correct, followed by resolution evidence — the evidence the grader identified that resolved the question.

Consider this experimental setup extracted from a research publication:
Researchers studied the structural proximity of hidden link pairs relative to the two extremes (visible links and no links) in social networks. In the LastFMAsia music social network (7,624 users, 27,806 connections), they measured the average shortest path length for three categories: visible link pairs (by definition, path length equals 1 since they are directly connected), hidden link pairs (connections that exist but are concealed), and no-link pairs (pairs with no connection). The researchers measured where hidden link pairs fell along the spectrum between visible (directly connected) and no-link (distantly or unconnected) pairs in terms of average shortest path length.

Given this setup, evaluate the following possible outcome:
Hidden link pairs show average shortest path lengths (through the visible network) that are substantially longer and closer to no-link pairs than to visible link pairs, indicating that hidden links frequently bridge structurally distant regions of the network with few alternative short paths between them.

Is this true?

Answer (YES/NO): NO